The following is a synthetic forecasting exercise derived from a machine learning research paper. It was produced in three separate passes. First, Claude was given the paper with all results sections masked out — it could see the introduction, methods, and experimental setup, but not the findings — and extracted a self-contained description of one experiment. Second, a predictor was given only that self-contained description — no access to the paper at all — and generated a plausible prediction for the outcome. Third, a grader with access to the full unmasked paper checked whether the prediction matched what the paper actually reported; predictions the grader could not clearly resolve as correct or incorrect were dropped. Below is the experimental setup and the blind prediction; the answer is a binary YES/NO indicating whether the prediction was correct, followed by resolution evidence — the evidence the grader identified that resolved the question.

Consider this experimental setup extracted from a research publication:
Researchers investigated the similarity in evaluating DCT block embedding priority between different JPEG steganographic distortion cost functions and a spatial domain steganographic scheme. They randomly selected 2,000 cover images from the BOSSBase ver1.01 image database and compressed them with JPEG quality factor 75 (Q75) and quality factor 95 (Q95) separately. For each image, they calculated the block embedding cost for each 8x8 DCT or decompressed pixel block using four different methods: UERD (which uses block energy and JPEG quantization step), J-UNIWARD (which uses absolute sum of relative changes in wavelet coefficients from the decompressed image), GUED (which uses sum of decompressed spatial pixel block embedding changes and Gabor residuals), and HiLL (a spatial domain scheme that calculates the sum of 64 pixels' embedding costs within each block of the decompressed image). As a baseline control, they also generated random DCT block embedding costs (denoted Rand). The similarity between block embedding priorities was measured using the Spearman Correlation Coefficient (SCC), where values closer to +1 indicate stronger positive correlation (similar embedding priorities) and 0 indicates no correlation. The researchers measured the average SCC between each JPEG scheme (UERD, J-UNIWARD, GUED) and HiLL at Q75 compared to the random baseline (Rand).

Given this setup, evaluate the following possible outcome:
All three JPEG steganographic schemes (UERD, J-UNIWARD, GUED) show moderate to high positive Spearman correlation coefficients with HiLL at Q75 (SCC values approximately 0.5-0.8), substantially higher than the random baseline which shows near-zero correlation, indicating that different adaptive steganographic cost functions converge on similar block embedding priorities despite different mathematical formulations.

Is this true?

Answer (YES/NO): NO